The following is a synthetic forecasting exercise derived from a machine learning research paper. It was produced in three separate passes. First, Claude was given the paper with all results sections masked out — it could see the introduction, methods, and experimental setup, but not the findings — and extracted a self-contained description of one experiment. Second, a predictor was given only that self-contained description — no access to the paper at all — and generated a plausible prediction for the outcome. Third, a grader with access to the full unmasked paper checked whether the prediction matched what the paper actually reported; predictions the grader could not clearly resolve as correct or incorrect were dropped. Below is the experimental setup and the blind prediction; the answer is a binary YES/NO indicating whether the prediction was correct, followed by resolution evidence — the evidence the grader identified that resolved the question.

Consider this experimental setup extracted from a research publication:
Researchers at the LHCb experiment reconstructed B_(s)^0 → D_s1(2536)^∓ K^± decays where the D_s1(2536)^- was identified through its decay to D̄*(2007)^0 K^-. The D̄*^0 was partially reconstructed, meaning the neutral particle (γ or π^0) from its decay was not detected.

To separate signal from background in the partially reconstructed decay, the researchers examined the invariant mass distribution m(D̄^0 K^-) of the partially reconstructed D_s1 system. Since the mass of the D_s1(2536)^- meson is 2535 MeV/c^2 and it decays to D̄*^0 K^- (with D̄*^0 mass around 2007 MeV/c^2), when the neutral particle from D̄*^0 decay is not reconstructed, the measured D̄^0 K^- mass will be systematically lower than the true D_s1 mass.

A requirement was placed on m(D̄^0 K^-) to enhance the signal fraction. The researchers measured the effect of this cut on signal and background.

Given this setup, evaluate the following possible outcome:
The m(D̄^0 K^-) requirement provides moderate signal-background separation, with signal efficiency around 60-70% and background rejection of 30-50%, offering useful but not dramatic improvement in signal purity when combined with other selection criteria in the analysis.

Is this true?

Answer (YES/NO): NO